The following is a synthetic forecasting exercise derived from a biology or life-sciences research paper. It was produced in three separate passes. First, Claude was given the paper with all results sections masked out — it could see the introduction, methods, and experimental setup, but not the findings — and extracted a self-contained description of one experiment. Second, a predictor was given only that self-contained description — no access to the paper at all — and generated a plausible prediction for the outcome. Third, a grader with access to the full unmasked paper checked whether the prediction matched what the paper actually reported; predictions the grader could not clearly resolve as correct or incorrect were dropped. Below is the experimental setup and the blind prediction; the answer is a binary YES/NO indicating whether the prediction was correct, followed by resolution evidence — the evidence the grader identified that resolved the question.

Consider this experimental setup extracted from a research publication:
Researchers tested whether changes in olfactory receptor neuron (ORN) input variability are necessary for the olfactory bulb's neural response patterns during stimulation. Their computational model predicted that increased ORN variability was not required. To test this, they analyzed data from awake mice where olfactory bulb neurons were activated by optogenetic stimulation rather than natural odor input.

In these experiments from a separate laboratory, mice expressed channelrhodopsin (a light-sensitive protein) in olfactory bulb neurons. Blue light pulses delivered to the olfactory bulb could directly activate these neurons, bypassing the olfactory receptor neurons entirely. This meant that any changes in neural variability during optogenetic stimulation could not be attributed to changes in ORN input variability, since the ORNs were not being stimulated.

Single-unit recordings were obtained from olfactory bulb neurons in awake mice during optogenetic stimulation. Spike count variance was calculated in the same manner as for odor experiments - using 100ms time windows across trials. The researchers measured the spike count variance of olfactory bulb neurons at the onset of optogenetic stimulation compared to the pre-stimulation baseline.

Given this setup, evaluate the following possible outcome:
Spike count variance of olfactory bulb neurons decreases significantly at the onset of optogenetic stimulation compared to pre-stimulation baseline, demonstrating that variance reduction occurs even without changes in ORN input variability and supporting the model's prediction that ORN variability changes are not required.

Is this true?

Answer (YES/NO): NO